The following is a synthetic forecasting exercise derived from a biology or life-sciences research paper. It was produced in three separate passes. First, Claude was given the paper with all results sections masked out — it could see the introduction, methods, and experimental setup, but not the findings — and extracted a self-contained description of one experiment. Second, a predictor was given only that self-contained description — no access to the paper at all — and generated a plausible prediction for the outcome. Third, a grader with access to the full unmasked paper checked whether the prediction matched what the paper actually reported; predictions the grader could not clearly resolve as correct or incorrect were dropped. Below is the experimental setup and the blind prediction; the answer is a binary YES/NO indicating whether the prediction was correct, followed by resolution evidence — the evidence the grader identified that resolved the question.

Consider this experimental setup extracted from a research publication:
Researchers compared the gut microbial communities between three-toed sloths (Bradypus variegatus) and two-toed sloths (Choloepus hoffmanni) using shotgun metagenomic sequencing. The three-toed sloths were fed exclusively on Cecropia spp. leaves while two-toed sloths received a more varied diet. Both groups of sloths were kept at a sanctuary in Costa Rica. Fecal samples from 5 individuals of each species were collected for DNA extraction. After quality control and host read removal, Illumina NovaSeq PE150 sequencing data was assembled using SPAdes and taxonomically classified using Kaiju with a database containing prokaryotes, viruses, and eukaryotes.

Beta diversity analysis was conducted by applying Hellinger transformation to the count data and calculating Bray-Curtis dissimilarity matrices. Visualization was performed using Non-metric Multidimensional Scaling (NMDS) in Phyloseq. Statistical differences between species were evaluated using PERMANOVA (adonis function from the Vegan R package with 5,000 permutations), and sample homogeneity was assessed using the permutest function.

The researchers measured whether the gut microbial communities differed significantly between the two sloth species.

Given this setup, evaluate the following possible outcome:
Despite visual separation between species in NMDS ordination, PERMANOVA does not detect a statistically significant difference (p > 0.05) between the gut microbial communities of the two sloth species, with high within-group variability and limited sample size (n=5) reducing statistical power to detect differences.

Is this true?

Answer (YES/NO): NO